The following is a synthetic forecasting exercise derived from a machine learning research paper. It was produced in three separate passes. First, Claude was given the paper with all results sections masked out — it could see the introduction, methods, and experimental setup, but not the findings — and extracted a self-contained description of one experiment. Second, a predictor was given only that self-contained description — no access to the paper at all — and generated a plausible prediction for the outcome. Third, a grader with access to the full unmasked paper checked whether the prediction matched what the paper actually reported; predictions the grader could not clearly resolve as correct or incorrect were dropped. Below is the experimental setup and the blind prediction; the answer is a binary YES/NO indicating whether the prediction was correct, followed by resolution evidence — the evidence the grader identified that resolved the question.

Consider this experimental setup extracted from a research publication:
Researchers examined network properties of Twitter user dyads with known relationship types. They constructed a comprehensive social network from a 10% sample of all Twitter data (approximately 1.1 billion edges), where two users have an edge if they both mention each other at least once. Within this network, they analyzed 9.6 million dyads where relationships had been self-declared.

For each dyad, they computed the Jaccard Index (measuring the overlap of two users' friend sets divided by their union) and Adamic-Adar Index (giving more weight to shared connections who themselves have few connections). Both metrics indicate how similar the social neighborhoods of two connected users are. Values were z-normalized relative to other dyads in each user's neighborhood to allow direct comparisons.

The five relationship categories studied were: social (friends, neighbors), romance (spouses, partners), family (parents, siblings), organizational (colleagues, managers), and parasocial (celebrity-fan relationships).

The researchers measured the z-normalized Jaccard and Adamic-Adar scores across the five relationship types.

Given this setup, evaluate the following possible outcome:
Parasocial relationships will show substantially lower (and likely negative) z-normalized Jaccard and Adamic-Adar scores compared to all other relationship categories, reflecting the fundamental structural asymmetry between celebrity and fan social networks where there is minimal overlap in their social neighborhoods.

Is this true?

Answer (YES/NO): YES